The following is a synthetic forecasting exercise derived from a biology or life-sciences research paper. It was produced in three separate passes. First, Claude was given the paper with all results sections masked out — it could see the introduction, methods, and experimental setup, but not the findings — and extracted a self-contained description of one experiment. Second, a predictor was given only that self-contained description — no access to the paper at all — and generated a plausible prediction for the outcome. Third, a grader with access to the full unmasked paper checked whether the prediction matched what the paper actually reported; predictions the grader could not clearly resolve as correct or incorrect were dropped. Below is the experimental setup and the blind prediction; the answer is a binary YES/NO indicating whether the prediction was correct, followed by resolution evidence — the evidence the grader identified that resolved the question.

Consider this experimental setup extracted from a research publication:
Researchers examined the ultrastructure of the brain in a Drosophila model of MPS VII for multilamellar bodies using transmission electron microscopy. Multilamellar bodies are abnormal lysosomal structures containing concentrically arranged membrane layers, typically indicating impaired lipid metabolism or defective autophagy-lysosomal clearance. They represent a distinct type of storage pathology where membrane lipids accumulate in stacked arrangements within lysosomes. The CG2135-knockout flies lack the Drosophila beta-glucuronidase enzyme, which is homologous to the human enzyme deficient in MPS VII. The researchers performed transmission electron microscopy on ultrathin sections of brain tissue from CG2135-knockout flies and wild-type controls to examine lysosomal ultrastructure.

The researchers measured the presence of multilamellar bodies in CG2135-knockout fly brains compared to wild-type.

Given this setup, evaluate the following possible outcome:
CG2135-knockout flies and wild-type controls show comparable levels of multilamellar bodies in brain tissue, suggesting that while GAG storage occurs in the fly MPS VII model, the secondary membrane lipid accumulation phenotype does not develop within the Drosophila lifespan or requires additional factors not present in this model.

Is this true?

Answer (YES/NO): NO